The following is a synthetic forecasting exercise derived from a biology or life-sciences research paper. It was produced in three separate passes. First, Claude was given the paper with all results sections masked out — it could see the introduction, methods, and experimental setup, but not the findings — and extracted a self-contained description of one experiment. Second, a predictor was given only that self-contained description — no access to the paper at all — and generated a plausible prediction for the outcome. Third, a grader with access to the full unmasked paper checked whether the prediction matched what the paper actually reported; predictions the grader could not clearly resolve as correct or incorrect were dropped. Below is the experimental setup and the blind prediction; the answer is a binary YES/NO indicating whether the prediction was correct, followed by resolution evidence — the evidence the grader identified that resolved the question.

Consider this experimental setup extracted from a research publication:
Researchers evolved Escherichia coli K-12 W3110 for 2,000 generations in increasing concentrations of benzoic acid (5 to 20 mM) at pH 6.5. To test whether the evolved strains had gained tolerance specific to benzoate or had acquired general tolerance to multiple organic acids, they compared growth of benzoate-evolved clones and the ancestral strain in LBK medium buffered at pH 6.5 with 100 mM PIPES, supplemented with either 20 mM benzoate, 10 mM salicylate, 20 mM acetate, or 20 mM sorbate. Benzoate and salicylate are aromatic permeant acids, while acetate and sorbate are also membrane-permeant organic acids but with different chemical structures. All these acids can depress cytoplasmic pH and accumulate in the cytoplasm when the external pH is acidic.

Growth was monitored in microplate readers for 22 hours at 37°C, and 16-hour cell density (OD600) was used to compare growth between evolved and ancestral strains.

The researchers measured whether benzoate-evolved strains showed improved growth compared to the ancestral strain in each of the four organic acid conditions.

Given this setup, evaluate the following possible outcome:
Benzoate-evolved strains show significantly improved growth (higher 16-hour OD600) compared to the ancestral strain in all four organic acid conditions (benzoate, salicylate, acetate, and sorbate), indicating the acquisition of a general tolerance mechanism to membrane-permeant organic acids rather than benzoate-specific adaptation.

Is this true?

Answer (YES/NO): NO